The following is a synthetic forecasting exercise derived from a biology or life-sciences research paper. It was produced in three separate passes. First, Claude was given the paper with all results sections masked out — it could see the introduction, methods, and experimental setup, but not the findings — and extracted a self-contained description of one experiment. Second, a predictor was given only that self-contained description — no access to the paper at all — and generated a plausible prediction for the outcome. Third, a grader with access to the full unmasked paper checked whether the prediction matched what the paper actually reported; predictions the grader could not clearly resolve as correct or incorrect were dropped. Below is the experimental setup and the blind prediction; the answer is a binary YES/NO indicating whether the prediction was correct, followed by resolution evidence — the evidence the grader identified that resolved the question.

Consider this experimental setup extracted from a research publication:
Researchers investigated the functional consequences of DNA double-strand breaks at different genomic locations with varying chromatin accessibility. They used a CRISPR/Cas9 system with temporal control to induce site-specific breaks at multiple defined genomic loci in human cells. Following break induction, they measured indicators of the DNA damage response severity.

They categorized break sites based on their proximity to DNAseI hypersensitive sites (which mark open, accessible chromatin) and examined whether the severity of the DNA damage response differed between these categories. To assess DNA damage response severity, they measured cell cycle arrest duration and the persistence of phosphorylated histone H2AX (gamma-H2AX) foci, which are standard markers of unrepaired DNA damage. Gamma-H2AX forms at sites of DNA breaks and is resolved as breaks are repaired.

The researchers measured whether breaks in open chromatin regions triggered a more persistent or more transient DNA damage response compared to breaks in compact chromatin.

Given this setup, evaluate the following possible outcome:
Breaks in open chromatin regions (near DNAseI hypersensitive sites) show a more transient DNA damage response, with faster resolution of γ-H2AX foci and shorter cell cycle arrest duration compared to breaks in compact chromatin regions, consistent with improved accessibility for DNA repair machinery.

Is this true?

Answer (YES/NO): NO